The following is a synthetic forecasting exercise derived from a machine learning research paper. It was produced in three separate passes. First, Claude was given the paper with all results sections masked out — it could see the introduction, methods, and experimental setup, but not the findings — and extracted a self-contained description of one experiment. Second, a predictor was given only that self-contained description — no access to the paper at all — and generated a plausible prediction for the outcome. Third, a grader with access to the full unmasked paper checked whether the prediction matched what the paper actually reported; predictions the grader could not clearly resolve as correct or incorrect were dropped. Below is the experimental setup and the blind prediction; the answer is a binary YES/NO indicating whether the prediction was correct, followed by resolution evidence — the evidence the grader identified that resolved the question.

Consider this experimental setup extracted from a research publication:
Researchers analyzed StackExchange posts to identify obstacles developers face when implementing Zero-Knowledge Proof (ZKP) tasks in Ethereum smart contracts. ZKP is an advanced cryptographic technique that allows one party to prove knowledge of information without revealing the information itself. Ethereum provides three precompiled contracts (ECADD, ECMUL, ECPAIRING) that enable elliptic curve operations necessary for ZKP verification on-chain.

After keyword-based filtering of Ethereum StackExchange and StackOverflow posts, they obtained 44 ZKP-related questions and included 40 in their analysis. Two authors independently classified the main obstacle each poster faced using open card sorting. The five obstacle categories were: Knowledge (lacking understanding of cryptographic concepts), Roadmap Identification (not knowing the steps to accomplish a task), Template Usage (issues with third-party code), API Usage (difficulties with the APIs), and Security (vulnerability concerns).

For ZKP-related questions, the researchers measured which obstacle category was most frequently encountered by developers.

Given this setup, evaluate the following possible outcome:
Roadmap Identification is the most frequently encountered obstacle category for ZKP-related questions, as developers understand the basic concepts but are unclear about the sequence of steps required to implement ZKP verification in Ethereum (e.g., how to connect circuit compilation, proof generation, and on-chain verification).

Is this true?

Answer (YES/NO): YES